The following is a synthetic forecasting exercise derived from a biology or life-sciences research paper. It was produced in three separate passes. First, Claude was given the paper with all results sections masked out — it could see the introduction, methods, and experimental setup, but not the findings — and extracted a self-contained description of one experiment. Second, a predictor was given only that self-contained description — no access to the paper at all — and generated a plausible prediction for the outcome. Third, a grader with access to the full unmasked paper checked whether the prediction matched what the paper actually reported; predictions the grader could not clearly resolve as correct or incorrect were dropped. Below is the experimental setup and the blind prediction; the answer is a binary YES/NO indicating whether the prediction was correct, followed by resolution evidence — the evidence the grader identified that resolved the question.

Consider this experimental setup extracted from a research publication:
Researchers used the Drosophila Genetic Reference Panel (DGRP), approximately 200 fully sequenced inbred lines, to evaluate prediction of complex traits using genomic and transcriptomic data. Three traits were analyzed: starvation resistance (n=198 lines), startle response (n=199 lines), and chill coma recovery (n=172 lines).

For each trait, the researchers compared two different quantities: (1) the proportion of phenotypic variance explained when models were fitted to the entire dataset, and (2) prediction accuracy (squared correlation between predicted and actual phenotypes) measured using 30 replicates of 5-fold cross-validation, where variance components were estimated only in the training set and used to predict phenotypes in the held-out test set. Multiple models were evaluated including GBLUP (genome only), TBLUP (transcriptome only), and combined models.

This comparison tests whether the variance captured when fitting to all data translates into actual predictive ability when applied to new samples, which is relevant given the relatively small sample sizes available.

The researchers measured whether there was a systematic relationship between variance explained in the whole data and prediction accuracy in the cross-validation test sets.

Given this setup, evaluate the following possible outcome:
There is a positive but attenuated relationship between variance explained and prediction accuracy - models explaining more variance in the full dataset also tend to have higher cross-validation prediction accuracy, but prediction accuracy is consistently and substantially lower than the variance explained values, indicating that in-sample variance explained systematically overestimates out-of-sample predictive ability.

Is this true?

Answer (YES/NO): YES